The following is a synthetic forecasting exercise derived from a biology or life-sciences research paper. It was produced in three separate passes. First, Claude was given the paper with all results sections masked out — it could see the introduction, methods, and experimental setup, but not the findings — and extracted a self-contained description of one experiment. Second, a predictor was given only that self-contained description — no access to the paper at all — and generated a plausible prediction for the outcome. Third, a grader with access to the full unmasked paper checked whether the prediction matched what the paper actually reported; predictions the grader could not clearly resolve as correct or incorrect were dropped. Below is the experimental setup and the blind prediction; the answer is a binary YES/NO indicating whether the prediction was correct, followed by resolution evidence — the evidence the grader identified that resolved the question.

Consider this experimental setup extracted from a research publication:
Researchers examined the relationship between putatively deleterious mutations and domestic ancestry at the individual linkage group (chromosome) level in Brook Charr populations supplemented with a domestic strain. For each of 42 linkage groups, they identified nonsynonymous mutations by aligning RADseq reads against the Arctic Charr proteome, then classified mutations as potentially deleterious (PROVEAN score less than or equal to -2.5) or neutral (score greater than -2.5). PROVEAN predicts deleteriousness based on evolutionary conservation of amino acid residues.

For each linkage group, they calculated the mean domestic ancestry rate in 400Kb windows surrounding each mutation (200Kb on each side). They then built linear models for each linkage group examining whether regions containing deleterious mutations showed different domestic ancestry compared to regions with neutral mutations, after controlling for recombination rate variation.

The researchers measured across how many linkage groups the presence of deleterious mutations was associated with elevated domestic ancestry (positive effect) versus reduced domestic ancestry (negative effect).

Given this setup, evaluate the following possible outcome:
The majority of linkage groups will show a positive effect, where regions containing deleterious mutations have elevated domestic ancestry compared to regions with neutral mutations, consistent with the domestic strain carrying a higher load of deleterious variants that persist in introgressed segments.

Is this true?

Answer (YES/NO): NO